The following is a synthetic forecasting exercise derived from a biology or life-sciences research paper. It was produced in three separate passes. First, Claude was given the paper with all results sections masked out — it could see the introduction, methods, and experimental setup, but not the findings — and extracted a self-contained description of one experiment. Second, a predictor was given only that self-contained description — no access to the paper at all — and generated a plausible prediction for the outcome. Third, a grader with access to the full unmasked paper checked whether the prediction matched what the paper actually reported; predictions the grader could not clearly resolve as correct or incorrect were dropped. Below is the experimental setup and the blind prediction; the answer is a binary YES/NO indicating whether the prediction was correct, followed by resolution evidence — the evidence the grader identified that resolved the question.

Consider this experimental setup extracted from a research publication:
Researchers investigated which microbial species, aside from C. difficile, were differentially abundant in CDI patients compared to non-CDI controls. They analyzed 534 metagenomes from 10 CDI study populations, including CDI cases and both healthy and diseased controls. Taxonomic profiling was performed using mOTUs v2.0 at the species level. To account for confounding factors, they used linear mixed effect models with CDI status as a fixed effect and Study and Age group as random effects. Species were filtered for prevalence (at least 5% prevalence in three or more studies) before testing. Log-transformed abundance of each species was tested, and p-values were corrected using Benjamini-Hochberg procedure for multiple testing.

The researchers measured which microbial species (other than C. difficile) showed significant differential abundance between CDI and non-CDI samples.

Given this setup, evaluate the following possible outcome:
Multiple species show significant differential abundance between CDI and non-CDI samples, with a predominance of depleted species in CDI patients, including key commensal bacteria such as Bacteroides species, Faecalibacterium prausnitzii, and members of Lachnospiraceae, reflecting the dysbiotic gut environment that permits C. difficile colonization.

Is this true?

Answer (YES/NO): NO